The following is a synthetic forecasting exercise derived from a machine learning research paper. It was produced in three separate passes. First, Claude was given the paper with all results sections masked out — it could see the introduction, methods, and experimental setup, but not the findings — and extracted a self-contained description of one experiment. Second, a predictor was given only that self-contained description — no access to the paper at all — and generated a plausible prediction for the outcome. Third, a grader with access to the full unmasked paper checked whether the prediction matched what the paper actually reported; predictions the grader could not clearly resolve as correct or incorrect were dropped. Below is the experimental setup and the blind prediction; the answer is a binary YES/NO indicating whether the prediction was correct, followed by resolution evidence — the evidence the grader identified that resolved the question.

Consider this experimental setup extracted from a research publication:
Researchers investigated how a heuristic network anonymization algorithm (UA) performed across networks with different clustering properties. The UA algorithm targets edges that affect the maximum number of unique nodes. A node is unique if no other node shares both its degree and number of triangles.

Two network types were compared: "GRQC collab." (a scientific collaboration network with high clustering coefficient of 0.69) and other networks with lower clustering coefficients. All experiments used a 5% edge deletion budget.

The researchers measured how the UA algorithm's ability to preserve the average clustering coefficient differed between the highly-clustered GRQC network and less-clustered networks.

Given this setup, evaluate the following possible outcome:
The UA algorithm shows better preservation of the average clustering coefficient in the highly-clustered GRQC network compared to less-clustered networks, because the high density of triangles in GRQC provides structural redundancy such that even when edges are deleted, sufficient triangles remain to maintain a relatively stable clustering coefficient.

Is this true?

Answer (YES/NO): YES